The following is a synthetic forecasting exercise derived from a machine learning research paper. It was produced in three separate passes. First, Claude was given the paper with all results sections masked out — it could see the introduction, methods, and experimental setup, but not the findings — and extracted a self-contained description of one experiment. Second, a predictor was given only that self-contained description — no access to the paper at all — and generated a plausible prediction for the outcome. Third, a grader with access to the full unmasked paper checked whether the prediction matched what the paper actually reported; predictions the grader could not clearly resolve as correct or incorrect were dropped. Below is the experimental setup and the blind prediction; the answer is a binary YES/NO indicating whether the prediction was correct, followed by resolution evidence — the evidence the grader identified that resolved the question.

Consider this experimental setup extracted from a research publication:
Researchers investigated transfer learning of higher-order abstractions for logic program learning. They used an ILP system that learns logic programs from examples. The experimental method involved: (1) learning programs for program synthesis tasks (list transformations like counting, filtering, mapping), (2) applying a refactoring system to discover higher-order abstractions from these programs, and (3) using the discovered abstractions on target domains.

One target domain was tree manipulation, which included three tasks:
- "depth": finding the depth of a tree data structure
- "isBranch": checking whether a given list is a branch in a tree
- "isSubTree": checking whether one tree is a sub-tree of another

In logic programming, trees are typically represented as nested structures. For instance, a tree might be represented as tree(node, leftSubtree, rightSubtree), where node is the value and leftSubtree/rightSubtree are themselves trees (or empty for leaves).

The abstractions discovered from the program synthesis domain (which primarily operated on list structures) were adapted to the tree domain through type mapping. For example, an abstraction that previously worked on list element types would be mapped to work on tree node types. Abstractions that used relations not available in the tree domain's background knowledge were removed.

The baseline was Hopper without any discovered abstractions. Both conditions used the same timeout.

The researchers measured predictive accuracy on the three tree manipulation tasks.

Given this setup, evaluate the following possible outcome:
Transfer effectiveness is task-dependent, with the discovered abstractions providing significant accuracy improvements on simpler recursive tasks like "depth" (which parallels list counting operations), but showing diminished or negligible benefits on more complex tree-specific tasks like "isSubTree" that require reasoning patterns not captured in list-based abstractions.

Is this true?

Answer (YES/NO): NO